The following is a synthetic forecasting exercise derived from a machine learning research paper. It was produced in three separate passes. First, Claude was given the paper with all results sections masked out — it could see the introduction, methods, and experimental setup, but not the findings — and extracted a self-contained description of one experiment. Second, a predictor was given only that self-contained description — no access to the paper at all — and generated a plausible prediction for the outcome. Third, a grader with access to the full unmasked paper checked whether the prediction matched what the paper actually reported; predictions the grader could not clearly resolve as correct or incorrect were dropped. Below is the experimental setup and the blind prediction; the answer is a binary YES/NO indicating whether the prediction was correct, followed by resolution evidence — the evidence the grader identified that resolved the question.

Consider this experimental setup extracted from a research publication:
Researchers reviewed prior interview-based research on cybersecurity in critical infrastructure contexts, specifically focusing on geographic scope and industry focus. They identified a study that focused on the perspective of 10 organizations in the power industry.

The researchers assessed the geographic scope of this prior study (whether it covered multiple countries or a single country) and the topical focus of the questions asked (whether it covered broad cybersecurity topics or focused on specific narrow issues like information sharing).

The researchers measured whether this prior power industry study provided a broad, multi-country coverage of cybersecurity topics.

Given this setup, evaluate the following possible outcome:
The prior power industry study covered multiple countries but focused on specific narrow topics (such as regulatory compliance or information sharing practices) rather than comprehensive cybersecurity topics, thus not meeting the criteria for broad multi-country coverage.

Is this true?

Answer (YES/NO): NO